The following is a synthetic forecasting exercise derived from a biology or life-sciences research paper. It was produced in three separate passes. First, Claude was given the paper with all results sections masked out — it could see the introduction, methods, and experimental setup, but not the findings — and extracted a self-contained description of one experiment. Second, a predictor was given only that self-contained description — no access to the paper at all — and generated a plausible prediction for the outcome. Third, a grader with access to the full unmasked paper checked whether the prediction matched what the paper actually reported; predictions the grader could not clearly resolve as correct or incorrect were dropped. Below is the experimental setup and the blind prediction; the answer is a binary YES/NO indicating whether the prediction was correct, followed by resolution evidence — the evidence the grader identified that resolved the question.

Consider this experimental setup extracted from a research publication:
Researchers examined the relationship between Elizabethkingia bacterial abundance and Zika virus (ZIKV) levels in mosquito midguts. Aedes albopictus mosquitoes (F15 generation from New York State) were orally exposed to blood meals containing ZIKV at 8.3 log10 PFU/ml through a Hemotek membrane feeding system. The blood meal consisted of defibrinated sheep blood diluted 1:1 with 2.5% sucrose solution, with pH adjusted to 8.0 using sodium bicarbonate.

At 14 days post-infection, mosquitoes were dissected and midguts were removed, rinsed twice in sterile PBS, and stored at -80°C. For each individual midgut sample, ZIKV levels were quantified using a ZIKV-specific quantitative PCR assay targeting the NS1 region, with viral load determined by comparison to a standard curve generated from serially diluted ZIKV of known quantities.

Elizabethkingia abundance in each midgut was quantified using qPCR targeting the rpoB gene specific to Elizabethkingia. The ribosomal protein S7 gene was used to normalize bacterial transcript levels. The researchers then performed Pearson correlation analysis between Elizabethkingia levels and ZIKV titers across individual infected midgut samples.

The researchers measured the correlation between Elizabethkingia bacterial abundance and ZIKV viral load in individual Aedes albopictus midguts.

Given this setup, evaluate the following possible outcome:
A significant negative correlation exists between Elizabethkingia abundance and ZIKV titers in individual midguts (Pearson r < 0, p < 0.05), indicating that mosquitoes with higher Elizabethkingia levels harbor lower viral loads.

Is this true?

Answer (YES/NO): YES